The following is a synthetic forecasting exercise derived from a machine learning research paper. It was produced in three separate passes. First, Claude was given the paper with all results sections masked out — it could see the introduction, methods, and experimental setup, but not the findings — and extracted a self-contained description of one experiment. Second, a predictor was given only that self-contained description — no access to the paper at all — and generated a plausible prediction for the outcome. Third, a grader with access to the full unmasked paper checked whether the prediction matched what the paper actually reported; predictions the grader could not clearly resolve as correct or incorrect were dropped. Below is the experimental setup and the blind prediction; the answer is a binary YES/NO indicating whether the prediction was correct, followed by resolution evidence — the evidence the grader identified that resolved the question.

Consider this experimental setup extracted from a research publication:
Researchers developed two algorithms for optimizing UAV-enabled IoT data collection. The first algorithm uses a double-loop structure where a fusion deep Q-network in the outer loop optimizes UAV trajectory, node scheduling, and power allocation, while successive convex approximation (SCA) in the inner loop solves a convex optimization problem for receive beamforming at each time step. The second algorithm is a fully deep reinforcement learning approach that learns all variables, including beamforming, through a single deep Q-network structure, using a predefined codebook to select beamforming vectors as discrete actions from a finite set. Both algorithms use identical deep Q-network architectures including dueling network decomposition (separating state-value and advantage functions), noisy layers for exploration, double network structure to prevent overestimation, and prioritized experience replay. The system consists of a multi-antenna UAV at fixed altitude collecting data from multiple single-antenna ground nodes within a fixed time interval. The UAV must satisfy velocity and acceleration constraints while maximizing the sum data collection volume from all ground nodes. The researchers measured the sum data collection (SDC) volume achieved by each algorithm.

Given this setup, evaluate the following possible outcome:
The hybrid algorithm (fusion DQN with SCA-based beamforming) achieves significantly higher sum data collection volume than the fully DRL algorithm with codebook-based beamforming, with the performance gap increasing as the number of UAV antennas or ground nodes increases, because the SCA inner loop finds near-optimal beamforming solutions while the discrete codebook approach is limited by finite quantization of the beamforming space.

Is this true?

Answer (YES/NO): NO